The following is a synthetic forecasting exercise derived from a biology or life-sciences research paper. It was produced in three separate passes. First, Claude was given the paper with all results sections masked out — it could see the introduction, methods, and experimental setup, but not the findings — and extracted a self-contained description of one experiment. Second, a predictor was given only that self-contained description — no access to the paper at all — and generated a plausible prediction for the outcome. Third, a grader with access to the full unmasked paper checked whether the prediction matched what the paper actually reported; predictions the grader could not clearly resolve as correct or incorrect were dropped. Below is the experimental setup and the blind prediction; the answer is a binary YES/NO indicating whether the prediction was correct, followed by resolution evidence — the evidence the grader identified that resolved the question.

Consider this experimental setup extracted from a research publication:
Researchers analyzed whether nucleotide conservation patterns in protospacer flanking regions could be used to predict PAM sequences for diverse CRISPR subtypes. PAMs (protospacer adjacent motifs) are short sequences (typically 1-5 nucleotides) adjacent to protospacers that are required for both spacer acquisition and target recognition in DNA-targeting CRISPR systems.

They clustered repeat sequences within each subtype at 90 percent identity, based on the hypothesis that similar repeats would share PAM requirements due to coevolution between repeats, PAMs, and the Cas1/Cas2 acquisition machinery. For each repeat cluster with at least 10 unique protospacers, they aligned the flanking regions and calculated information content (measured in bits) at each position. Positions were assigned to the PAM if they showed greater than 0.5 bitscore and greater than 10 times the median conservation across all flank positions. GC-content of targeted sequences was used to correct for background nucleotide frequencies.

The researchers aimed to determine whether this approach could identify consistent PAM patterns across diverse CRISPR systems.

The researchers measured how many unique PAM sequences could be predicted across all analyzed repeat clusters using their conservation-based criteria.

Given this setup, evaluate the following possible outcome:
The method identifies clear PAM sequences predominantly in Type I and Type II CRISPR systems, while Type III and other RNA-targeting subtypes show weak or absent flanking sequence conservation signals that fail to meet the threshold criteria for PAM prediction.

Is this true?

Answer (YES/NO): NO